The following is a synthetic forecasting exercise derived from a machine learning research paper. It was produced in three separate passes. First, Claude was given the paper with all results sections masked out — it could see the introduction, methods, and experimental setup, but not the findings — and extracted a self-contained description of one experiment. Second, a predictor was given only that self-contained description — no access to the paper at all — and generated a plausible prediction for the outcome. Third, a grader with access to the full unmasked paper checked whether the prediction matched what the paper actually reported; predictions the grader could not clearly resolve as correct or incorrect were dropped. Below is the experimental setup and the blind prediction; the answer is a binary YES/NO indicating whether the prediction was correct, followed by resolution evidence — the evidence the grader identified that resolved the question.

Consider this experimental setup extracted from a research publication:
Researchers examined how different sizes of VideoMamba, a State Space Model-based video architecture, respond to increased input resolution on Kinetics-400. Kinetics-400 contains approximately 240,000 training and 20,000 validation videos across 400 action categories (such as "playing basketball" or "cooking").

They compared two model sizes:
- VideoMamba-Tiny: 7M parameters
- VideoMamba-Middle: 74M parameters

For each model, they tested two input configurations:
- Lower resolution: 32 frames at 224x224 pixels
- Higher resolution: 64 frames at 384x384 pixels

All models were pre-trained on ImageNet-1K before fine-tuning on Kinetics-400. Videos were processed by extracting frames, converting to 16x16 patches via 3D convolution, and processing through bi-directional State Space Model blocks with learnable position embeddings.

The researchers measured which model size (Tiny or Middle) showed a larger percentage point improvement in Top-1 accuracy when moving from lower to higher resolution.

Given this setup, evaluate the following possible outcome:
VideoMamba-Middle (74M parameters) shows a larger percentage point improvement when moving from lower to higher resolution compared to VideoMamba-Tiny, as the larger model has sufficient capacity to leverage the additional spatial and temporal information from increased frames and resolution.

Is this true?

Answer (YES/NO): NO